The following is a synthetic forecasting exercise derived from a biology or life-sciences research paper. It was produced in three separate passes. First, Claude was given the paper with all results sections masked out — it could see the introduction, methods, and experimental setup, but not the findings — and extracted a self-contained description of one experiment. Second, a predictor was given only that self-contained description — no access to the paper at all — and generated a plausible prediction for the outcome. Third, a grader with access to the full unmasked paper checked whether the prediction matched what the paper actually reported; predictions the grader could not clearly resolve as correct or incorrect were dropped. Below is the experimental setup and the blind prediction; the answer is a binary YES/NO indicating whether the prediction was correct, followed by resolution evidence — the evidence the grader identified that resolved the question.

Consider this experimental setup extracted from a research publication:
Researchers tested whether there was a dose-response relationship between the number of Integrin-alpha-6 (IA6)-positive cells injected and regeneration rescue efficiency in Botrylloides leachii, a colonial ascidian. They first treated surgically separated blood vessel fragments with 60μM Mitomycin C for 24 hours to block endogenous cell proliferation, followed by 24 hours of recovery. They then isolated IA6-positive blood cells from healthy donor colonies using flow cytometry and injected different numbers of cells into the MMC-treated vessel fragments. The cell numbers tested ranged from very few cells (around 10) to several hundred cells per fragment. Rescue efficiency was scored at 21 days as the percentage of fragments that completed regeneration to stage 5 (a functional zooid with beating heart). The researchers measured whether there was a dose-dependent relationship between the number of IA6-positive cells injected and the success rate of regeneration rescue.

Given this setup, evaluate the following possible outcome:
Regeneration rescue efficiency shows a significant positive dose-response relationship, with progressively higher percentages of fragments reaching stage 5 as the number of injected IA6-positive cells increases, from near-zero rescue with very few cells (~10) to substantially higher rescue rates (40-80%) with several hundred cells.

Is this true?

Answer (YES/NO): NO